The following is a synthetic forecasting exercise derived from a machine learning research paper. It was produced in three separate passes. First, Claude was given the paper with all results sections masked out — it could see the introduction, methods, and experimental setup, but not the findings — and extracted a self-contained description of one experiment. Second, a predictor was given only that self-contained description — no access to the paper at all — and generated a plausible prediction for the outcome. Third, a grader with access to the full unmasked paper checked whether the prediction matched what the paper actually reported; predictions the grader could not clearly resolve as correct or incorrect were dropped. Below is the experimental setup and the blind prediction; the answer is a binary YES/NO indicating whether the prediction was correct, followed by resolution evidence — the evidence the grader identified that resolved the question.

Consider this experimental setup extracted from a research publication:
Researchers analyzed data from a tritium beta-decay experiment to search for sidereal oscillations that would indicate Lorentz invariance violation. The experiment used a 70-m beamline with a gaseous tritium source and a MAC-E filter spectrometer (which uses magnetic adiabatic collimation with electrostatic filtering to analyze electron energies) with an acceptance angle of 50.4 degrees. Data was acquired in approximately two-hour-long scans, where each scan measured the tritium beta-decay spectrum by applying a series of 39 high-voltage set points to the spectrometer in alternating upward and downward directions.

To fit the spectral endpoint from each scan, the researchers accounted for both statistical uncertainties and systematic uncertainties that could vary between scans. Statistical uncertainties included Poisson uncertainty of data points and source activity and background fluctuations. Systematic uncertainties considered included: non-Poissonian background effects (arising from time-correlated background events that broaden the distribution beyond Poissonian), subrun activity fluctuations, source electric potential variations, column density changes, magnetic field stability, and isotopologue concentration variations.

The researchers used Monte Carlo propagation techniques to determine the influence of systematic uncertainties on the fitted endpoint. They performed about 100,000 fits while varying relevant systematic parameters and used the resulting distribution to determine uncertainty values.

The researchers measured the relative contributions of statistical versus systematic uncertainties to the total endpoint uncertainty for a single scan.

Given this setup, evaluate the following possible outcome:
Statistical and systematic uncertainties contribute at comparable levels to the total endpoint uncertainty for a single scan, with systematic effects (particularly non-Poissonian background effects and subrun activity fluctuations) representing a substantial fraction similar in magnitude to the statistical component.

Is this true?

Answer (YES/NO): NO